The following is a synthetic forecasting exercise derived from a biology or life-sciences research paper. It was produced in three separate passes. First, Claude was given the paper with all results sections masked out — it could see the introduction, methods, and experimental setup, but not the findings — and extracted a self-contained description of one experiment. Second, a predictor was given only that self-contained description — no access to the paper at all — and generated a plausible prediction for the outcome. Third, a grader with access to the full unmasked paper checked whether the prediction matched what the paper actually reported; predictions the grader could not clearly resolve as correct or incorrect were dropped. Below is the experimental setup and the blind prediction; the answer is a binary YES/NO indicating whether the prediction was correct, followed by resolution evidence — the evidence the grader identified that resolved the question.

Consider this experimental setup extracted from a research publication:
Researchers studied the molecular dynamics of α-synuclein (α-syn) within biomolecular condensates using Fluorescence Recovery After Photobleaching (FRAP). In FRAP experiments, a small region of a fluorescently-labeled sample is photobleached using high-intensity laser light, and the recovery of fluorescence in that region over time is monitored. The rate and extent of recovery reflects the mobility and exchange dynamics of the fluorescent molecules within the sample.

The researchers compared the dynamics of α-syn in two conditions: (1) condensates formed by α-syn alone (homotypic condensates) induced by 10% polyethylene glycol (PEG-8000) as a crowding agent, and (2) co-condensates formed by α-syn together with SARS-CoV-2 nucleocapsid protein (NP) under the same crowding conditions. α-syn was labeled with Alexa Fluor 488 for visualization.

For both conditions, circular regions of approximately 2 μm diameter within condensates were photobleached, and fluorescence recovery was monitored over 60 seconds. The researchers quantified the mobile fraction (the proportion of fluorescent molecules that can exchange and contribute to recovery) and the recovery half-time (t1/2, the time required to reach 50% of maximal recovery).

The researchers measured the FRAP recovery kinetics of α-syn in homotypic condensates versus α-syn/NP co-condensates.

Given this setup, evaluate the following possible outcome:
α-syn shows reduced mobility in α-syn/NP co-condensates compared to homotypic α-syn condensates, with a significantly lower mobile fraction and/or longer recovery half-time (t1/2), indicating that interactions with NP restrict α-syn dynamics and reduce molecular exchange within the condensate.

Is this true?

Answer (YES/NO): YES